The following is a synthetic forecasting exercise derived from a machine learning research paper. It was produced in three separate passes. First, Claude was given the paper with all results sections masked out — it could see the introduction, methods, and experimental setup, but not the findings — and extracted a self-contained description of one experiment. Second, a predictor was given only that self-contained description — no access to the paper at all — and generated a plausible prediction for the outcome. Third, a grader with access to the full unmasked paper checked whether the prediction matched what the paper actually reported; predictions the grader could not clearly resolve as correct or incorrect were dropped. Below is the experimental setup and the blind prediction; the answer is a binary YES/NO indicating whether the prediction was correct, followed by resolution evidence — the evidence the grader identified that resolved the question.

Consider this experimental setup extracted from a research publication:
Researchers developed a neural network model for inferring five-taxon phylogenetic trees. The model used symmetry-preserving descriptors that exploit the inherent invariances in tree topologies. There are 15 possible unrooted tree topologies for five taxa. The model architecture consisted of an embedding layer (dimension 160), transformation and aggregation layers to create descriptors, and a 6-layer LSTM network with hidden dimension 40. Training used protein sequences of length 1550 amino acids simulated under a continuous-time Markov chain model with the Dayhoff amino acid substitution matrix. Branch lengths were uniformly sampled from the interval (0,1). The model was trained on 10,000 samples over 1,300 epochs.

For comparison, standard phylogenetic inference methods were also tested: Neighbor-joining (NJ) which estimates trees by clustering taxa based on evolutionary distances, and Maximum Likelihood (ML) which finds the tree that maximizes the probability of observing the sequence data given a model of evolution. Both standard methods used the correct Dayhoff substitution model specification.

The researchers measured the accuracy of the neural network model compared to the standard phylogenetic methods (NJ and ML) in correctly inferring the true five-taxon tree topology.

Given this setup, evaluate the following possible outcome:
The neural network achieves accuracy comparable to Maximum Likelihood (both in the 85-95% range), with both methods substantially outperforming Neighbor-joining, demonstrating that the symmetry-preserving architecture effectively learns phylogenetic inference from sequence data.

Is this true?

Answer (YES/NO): NO